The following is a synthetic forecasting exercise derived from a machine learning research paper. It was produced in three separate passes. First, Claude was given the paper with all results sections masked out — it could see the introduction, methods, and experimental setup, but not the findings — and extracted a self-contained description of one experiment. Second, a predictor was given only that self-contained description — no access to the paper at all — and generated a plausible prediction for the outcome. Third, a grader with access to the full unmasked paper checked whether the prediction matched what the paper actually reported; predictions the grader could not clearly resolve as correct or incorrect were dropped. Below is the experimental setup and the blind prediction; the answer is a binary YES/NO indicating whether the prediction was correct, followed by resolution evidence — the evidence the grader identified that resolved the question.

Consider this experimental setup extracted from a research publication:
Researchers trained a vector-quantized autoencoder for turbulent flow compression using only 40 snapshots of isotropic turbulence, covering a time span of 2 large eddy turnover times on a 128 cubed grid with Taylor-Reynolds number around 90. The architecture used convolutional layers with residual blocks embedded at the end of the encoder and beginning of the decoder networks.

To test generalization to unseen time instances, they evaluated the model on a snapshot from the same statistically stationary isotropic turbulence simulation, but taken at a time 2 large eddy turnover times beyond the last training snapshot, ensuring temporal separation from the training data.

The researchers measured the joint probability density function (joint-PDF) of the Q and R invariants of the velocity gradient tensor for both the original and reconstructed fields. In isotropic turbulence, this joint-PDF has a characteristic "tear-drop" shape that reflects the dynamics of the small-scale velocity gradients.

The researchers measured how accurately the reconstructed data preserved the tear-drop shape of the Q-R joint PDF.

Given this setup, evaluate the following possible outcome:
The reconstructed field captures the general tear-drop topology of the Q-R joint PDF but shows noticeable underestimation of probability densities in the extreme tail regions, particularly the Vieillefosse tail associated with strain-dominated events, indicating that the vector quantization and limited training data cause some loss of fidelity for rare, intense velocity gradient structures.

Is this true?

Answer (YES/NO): NO